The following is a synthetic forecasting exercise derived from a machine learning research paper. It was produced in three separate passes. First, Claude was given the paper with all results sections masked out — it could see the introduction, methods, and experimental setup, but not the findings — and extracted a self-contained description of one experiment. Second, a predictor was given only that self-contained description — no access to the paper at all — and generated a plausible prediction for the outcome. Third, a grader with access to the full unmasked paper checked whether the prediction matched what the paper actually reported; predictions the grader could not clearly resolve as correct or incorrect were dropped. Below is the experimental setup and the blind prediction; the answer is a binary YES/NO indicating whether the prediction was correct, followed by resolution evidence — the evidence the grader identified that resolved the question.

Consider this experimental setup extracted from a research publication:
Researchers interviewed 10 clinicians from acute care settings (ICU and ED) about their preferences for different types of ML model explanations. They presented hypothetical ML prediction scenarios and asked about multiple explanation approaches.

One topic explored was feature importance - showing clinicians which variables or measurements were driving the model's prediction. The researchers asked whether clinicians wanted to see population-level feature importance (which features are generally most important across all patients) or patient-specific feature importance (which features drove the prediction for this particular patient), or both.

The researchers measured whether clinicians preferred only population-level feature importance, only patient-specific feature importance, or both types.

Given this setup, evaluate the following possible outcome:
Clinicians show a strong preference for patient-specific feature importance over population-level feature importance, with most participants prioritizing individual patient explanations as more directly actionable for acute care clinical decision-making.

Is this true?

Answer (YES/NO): NO